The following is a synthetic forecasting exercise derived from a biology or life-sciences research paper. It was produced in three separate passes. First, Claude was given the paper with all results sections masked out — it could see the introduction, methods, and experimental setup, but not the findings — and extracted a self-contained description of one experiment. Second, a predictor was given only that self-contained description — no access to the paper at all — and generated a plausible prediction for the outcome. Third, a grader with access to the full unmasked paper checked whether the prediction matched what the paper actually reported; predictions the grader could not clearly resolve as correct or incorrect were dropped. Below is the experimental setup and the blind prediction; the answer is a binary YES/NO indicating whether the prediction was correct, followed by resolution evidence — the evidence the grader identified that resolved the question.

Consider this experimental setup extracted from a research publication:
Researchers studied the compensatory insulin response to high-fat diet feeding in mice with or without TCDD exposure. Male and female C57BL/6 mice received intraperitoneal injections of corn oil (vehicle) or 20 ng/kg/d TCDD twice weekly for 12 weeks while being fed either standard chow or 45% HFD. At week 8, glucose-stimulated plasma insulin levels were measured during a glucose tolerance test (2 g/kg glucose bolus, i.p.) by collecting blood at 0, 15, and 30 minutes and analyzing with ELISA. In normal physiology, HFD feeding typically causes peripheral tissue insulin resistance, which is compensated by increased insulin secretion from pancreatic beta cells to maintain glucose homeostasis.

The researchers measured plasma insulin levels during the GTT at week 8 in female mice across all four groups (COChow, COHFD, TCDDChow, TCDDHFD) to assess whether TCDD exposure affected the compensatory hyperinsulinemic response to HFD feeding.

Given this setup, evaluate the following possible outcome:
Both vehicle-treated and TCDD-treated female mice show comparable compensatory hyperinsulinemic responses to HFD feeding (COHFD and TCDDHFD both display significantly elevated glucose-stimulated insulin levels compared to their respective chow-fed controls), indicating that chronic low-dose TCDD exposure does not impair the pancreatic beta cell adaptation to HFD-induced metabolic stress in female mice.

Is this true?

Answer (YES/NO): NO